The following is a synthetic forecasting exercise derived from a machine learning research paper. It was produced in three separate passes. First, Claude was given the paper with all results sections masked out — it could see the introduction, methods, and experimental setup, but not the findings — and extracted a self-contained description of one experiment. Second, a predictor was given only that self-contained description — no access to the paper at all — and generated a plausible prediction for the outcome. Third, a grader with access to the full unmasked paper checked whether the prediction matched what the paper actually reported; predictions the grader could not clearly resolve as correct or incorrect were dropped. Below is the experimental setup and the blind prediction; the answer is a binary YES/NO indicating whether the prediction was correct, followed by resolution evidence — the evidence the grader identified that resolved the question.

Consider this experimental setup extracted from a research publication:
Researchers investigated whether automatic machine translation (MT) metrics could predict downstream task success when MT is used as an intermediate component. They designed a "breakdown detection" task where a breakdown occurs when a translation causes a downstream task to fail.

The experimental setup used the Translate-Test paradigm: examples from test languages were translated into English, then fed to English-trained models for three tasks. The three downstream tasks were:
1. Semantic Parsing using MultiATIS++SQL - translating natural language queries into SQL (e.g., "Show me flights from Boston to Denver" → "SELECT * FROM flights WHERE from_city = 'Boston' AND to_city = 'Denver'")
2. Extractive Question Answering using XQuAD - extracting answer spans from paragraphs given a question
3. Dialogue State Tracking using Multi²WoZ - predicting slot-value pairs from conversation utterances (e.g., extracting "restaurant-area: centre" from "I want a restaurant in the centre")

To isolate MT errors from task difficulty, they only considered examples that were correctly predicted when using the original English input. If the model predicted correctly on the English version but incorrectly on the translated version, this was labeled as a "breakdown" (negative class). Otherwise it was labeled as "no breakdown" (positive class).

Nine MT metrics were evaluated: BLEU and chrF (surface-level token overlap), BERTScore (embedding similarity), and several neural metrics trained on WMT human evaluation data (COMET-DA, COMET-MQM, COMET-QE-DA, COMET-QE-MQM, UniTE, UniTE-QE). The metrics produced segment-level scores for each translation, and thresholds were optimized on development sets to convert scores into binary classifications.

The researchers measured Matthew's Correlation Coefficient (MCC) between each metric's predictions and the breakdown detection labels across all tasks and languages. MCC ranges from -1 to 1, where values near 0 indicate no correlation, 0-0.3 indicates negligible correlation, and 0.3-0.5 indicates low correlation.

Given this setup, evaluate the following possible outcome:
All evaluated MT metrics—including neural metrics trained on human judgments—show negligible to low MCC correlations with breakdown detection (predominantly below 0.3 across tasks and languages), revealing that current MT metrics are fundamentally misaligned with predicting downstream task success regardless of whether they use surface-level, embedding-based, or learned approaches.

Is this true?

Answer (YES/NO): YES